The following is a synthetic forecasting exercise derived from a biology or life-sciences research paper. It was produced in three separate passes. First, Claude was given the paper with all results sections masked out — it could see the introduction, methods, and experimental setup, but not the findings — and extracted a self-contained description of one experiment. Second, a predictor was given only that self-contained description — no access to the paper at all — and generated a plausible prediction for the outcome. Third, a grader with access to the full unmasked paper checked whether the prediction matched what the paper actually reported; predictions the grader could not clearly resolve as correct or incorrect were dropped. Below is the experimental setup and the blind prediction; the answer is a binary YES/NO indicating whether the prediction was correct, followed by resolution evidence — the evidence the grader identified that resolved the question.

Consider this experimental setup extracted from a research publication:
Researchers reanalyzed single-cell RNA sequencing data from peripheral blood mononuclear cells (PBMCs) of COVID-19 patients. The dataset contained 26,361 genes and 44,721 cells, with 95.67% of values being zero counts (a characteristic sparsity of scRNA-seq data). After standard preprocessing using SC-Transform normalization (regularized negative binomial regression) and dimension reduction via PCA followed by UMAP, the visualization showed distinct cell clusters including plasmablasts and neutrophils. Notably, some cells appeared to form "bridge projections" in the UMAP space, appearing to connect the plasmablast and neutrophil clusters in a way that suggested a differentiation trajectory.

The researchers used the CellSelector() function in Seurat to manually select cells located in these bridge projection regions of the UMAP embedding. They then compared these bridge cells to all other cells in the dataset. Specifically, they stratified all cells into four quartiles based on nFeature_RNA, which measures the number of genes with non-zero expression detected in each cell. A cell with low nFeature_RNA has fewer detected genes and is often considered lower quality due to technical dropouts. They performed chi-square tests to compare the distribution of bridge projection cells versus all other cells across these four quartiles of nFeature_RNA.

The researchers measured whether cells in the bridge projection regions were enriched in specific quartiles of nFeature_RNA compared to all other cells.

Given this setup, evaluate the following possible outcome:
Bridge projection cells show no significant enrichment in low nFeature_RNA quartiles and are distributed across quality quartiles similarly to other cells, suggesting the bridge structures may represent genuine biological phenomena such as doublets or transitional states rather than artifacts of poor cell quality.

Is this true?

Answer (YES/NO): NO